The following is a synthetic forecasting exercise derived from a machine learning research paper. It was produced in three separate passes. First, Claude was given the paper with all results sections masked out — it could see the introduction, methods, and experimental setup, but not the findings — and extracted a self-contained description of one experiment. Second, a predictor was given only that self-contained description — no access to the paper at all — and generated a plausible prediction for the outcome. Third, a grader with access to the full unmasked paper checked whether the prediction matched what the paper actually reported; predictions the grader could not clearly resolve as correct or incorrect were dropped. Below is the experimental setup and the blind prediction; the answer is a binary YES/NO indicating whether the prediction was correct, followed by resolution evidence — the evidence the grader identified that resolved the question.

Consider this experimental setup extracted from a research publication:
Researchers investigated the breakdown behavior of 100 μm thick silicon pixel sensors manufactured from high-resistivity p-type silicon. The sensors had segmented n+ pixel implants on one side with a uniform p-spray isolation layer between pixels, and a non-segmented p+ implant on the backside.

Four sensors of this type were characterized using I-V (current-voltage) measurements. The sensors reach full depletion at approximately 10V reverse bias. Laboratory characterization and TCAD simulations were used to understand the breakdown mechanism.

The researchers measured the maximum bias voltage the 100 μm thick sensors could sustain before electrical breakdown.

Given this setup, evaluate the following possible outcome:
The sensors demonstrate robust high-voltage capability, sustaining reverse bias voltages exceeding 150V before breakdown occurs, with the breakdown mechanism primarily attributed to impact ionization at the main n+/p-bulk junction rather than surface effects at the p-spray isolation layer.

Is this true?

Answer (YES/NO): NO